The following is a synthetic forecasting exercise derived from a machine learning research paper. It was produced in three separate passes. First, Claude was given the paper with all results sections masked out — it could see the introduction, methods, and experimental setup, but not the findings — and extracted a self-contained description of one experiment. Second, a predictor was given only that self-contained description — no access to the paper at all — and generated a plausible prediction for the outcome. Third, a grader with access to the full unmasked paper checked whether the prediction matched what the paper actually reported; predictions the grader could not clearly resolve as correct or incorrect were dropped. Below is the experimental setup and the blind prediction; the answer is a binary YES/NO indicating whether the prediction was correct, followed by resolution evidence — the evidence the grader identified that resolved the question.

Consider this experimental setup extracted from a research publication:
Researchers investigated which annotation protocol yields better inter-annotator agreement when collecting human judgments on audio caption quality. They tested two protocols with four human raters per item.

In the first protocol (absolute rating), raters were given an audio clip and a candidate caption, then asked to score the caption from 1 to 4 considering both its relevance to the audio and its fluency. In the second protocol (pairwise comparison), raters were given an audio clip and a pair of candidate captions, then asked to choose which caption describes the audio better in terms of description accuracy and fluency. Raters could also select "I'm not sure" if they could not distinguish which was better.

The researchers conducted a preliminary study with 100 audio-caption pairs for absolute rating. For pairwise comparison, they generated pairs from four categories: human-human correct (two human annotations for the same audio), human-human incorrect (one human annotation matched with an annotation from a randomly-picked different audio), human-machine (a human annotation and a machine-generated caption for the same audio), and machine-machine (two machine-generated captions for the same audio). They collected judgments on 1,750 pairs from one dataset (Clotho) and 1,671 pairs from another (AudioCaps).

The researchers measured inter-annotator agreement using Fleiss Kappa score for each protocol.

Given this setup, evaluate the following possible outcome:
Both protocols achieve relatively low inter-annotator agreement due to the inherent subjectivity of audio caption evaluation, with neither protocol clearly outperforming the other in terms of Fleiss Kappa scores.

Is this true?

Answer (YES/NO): NO